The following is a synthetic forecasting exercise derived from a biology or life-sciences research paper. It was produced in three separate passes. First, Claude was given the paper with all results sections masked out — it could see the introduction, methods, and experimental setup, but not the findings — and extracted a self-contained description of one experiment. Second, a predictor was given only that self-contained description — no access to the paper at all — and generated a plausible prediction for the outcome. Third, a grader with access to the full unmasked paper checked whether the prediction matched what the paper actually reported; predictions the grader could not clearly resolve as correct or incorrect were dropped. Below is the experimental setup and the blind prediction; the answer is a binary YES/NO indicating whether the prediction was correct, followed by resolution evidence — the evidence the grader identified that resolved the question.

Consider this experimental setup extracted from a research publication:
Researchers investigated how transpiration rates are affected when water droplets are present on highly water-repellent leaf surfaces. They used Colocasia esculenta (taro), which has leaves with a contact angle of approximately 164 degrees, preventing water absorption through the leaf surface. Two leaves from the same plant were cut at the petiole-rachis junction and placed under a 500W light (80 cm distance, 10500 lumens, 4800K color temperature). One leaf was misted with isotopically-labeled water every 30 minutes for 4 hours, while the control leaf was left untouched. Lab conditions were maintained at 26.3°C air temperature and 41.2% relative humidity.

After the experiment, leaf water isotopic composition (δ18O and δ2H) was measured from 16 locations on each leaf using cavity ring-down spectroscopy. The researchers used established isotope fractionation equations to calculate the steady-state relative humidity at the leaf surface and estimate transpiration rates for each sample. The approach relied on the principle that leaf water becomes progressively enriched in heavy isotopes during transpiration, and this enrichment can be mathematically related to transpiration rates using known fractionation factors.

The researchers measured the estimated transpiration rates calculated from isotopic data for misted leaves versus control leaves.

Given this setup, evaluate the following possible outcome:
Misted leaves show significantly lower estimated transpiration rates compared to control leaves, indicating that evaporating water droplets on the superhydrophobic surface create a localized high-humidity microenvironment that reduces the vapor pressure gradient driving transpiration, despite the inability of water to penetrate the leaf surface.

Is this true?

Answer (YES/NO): YES